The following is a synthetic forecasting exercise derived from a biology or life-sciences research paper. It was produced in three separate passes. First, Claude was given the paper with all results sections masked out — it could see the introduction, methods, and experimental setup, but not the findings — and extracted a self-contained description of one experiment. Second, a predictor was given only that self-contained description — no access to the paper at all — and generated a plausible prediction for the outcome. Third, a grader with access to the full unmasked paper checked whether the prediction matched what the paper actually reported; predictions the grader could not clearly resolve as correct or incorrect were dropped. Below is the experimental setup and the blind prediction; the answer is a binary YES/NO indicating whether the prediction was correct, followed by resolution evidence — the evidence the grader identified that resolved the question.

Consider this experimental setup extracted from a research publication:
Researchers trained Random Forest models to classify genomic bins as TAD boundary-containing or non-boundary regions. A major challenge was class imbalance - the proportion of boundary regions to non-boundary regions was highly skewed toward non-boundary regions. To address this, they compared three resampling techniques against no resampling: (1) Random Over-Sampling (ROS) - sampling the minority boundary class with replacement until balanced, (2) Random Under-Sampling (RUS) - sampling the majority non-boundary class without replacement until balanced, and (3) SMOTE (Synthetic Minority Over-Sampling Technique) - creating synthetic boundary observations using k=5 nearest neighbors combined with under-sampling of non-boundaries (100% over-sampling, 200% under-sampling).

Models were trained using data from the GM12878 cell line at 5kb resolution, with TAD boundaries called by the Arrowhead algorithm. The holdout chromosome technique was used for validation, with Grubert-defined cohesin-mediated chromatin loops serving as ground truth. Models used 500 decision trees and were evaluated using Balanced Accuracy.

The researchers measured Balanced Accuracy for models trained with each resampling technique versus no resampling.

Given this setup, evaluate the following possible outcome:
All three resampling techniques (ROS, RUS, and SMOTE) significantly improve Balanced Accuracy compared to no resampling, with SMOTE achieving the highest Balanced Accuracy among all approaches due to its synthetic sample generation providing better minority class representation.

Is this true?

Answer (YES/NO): NO